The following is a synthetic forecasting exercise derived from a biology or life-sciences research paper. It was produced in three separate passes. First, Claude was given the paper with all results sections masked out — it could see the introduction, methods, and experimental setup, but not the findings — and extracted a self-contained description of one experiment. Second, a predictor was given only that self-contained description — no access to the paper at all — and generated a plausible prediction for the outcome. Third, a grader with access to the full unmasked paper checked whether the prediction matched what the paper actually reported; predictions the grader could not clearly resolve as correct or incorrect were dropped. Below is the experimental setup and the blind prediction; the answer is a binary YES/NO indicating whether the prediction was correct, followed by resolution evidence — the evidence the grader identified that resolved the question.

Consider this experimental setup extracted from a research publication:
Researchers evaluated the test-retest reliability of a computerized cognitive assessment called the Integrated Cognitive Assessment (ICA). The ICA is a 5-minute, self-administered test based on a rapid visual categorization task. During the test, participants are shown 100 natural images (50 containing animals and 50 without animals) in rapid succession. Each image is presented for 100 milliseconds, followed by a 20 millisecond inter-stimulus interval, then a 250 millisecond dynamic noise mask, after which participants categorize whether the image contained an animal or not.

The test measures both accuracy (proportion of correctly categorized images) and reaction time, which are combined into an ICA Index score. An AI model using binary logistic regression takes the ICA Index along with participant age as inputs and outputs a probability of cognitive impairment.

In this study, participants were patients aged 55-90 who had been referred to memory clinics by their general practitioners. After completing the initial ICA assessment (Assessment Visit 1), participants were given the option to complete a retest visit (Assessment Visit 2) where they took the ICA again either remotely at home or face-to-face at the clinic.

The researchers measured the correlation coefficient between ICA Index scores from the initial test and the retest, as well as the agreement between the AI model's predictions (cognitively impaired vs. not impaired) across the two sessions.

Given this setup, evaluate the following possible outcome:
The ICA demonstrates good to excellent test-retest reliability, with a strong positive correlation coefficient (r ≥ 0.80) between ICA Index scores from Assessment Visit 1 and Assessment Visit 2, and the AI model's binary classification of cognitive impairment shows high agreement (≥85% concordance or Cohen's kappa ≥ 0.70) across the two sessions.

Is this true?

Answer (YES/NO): NO